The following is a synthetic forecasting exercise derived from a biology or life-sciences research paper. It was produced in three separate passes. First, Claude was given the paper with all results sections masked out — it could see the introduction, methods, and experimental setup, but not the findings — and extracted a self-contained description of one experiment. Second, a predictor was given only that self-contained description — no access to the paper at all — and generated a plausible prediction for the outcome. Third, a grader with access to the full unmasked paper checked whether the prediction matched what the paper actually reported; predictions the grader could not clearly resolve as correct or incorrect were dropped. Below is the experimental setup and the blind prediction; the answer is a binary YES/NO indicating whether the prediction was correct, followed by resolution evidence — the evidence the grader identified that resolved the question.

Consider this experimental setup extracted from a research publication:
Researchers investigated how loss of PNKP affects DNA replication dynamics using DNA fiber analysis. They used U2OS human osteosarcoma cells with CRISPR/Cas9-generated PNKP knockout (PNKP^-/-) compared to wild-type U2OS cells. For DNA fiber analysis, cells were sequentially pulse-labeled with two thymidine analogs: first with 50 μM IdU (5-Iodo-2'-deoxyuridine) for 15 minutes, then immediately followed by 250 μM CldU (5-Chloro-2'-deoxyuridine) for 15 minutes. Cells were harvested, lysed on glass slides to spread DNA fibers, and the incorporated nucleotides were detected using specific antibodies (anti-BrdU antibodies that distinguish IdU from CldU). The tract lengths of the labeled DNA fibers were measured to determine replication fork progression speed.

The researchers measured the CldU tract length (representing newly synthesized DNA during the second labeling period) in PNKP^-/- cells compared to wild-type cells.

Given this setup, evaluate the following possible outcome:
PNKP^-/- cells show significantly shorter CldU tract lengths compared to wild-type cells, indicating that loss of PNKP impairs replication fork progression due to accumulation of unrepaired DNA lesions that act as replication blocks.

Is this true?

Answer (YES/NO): NO